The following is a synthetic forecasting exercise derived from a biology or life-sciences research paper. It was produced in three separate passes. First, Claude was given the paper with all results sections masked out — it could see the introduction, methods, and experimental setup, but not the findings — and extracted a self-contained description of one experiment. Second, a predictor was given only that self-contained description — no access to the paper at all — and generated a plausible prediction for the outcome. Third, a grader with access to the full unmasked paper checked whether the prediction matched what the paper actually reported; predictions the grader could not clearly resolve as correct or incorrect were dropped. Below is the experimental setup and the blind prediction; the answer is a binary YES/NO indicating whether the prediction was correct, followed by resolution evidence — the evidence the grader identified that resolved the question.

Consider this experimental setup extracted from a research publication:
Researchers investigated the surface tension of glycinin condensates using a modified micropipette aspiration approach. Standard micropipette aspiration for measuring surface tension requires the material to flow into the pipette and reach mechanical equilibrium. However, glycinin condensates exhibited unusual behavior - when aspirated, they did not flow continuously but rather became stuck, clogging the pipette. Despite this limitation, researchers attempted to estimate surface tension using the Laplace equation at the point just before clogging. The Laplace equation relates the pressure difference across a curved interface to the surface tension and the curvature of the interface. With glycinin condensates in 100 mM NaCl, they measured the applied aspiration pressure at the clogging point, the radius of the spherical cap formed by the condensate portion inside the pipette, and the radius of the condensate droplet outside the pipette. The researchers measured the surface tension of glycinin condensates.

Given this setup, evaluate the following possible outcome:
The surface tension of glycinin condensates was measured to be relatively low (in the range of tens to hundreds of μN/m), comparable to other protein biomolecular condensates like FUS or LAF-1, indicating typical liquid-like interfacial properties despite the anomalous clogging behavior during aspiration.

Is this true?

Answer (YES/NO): YES